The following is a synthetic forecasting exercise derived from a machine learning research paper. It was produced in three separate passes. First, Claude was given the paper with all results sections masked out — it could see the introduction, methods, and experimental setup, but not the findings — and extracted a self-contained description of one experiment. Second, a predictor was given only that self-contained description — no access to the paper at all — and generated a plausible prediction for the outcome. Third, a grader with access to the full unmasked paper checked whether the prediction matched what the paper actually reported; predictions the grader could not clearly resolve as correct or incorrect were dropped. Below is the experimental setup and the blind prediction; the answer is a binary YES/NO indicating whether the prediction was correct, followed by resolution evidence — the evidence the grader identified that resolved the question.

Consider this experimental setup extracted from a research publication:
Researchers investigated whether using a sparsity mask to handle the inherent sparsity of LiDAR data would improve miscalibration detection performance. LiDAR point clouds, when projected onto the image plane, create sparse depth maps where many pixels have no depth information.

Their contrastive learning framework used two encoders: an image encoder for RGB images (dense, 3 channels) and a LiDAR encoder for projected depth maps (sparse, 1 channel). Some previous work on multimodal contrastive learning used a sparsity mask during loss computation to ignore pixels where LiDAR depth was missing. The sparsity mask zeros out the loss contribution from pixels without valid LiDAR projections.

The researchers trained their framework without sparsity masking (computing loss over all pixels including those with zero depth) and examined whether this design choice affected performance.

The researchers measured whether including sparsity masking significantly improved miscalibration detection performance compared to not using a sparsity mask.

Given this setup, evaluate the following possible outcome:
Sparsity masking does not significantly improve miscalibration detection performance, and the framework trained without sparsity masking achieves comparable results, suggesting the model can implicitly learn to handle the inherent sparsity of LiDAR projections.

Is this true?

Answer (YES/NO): YES